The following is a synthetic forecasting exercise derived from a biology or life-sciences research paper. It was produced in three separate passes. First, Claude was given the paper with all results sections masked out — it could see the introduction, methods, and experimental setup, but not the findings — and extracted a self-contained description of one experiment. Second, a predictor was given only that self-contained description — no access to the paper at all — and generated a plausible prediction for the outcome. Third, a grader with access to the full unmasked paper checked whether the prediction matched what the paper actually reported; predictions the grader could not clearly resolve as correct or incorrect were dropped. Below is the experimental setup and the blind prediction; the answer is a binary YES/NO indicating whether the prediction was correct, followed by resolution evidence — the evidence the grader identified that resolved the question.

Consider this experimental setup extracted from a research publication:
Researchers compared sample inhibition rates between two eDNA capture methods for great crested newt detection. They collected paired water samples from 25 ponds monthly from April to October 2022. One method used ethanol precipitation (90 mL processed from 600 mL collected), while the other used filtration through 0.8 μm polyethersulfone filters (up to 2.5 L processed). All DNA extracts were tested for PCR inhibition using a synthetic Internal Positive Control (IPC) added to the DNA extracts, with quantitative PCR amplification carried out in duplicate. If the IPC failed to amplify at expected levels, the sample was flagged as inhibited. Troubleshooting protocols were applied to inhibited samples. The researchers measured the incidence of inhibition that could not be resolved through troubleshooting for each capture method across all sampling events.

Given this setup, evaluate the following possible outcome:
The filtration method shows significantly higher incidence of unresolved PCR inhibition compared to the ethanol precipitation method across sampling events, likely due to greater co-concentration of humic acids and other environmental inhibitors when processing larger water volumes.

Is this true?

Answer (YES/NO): NO